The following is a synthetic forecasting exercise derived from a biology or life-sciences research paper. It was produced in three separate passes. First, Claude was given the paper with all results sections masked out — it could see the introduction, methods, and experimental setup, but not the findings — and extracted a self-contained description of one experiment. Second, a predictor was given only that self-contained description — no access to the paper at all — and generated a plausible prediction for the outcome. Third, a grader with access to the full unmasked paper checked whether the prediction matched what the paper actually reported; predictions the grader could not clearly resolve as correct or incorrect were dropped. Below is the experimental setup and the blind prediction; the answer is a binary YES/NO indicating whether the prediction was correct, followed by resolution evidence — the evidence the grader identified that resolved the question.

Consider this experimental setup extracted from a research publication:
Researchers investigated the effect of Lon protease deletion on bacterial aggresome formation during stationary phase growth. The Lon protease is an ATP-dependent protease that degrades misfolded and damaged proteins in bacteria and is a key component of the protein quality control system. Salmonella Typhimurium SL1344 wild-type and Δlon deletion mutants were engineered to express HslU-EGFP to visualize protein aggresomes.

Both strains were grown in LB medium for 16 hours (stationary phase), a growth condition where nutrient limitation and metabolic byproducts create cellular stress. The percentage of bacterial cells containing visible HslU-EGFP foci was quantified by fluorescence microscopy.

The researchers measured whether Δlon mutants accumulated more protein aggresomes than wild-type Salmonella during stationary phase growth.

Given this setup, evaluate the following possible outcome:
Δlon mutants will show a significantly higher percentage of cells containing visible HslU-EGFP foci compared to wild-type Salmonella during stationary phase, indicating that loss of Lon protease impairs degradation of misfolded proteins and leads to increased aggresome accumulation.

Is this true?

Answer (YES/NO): YES